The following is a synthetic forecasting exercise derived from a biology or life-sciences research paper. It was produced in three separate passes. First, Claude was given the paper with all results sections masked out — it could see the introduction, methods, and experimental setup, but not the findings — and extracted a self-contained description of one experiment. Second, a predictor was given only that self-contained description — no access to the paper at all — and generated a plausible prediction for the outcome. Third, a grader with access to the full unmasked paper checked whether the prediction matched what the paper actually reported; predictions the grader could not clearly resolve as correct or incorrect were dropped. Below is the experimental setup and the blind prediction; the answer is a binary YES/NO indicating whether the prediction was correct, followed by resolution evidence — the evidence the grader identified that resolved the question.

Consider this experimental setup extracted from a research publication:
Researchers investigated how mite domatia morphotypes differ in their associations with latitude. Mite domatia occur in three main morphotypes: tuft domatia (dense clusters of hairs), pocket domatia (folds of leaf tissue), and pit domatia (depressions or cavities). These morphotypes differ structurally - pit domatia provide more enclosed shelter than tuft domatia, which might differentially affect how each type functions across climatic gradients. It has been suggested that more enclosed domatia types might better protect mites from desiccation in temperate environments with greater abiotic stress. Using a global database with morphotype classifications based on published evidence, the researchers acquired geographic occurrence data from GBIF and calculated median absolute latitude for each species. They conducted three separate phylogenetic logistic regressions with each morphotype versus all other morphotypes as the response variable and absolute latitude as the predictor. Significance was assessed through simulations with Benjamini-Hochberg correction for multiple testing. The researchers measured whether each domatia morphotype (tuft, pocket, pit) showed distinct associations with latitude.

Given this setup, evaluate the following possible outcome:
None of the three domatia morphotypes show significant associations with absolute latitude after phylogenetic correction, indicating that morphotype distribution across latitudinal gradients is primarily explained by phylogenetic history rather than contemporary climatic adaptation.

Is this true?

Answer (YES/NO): NO